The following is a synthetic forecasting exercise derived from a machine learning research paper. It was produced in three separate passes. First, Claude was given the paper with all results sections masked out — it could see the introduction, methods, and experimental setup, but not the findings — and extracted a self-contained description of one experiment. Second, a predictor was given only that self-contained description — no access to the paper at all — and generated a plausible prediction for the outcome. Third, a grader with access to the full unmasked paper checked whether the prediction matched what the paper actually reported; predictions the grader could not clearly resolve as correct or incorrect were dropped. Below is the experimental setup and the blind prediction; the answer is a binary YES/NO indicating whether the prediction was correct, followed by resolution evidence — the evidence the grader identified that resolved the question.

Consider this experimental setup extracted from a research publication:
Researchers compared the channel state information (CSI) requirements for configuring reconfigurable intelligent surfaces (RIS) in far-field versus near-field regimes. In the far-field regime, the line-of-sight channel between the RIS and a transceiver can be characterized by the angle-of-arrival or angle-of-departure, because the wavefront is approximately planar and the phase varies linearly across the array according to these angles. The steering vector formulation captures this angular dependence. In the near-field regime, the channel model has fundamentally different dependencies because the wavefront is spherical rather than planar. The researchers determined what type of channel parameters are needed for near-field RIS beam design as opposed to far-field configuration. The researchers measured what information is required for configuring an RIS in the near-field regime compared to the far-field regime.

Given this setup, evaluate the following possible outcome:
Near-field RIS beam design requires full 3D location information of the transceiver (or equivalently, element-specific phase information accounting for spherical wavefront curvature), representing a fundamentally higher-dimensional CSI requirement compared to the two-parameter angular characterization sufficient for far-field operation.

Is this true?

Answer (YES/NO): YES